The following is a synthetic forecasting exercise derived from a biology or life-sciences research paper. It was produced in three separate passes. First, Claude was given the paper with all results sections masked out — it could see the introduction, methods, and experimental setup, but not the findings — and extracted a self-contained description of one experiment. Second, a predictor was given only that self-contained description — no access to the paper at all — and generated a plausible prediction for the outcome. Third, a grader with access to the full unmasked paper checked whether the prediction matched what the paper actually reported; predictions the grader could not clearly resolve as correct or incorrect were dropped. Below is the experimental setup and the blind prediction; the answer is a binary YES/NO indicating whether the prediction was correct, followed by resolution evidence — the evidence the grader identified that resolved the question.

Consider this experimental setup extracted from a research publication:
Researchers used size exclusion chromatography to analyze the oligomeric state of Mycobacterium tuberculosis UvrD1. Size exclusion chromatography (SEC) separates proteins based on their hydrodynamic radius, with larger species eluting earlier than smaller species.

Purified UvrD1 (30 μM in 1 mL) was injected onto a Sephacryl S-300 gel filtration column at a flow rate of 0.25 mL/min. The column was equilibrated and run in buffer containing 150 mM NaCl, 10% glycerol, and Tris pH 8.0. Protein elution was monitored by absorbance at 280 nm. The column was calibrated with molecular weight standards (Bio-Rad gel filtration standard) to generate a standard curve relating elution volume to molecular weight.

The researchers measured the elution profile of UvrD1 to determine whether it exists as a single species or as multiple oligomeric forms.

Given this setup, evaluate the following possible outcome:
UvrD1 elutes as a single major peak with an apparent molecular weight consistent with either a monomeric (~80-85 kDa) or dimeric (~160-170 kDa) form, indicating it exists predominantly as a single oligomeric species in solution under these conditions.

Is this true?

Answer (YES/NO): NO